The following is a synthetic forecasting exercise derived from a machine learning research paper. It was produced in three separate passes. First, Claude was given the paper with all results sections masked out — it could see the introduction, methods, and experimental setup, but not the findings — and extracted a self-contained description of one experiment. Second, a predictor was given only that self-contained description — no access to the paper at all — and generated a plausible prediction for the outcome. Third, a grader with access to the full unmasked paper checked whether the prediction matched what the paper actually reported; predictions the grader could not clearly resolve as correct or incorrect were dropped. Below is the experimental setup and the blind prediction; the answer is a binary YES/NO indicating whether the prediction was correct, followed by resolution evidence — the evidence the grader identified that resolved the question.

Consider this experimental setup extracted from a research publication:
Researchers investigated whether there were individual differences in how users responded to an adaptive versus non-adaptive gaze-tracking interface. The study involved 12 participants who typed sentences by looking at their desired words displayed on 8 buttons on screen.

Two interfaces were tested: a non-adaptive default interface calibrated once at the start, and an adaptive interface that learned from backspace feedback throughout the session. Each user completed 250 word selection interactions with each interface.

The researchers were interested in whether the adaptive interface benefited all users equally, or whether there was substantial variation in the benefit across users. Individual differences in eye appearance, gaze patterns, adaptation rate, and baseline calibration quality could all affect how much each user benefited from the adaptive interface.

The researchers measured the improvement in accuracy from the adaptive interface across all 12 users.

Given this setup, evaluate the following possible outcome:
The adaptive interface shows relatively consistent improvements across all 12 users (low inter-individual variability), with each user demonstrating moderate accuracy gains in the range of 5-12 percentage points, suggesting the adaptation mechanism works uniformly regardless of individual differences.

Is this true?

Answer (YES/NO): NO